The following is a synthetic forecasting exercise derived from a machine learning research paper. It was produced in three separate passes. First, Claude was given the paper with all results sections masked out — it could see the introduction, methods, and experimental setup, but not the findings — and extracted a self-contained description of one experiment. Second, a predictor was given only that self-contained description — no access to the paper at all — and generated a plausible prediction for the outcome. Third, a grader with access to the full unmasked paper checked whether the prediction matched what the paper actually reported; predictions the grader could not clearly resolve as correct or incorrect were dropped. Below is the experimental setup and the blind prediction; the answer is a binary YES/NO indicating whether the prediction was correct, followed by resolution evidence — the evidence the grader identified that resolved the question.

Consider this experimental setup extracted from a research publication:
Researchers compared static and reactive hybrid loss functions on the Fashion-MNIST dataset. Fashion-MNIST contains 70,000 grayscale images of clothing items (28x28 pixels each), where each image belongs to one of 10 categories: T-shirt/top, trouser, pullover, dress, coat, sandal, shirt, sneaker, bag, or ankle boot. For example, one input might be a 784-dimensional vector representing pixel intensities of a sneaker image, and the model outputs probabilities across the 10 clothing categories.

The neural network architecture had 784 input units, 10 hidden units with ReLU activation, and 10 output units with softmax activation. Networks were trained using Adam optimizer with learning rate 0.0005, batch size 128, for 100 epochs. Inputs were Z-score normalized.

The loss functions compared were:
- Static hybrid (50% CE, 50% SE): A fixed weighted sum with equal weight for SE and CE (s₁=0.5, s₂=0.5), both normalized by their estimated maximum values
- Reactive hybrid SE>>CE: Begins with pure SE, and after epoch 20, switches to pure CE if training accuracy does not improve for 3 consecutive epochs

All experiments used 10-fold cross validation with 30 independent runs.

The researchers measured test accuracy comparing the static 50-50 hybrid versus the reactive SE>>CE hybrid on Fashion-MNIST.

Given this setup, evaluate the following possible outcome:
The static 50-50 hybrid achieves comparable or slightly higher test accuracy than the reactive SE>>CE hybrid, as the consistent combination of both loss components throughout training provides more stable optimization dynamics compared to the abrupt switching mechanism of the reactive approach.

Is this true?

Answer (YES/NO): NO